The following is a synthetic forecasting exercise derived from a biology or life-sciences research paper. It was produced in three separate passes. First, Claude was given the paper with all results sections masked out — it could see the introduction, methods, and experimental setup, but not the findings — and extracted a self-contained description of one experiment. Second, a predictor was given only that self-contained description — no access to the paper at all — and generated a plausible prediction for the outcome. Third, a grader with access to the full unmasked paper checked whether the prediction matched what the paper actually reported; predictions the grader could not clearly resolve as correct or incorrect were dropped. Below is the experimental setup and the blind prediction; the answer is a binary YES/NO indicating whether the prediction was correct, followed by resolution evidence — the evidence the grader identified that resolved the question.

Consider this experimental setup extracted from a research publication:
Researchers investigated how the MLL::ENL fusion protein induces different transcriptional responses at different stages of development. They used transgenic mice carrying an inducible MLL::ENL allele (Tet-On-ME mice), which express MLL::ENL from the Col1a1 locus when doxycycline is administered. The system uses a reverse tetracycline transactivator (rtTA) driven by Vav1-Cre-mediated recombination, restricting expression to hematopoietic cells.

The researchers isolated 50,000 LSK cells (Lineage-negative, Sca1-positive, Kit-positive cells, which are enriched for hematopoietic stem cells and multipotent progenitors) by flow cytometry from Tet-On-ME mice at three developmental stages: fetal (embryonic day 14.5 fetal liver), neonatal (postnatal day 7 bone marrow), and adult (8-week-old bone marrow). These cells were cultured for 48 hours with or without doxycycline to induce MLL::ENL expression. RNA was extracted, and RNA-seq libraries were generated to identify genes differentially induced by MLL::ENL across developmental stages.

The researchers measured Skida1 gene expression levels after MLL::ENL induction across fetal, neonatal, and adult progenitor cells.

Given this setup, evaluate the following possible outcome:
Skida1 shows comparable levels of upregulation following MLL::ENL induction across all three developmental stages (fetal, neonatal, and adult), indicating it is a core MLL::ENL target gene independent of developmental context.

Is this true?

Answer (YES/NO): NO